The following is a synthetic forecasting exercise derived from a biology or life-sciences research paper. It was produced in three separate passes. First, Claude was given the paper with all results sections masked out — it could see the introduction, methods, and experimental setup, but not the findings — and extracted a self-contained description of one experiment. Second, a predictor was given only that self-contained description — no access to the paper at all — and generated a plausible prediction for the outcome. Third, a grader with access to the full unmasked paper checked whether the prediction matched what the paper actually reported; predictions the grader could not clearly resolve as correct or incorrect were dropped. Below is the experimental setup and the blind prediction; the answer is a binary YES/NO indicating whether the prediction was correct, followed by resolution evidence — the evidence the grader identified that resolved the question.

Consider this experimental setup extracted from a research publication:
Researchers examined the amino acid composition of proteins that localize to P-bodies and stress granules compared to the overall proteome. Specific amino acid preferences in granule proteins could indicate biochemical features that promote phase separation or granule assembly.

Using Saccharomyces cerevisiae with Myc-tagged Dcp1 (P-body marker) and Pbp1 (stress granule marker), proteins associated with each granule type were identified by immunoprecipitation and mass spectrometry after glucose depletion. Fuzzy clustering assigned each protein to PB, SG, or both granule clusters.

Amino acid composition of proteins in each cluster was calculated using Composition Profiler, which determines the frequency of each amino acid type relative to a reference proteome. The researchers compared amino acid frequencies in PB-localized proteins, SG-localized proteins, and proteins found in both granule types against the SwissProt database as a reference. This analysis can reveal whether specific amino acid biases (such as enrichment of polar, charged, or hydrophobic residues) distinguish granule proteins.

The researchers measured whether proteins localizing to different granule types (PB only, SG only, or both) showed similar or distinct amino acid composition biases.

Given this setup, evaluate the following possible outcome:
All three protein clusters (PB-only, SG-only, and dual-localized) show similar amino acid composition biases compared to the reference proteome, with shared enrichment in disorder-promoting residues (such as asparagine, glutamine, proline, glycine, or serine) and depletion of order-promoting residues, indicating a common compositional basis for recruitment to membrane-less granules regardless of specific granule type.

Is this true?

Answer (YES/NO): NO